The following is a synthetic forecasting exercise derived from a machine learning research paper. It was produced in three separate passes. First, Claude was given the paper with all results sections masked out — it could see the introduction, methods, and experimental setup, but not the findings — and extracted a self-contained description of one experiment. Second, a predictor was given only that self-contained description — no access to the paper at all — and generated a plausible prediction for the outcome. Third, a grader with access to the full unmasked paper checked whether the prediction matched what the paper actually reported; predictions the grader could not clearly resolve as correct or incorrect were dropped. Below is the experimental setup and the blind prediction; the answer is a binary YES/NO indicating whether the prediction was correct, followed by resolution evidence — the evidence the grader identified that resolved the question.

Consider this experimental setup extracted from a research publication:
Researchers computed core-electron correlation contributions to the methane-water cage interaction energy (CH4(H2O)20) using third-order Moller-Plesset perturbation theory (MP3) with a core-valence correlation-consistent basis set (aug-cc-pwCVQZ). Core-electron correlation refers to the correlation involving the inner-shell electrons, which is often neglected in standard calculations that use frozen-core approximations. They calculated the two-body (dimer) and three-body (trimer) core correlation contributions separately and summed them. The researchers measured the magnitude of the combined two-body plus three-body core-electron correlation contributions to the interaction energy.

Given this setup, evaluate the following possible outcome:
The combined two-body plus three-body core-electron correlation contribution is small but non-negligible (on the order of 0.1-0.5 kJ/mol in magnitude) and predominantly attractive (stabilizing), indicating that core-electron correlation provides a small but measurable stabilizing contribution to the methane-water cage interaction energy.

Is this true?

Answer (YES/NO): NO